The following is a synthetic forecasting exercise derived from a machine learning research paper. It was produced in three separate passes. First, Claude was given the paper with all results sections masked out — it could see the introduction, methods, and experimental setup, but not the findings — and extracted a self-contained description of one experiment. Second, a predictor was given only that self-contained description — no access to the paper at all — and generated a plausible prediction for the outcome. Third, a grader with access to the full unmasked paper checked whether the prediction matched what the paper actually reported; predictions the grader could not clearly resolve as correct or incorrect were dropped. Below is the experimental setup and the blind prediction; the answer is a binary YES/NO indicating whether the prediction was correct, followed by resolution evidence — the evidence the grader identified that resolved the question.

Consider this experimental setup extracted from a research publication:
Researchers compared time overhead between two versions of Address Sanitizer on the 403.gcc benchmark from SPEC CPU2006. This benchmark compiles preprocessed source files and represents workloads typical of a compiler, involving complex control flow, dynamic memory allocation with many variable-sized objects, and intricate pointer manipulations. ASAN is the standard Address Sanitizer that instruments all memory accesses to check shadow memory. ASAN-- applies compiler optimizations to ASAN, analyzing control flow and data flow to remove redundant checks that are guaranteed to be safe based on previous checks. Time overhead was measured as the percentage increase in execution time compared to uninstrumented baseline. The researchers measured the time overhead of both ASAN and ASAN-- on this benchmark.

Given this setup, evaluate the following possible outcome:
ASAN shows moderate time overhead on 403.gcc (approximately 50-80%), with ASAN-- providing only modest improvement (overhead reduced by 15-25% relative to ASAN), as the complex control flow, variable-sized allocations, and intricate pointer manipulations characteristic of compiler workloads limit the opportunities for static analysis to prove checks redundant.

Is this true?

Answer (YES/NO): NO